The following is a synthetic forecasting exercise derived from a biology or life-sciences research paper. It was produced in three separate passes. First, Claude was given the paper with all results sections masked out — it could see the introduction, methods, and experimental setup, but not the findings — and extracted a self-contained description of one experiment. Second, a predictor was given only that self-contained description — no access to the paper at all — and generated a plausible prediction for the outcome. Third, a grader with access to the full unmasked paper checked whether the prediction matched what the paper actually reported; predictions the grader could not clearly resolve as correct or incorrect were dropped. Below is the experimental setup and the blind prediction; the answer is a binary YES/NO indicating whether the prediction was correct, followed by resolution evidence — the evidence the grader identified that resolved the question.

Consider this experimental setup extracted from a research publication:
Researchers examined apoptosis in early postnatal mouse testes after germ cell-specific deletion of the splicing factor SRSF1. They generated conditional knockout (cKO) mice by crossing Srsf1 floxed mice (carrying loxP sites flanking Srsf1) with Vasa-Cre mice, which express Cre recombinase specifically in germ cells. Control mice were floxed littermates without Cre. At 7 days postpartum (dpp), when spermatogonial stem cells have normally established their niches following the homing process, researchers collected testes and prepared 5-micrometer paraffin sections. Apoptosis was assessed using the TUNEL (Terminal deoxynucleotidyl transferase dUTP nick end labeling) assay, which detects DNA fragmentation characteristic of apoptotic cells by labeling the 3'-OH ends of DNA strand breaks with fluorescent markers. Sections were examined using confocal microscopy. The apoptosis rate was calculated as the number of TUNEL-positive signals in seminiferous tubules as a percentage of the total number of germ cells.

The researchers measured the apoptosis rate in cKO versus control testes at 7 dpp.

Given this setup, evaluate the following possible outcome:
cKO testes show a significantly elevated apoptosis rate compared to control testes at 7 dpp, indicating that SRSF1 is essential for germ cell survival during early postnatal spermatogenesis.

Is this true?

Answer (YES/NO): YES